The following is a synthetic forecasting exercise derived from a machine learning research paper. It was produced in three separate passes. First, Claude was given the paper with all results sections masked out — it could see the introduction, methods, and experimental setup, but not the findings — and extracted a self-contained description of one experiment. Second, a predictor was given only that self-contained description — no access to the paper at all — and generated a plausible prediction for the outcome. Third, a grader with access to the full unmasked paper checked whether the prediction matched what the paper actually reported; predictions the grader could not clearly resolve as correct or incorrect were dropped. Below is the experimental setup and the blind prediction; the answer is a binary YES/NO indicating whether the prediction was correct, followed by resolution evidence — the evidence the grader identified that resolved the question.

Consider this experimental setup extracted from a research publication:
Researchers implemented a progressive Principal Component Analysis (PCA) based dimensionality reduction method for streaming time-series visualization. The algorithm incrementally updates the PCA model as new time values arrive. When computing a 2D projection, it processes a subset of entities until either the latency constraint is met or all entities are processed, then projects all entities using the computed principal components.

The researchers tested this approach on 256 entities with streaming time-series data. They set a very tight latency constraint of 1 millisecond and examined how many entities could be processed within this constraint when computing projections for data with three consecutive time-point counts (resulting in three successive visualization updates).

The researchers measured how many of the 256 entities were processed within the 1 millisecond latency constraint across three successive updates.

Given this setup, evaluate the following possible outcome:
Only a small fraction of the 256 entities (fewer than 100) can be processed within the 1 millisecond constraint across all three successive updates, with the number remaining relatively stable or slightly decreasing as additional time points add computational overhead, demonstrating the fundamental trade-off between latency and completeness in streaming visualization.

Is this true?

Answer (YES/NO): NO